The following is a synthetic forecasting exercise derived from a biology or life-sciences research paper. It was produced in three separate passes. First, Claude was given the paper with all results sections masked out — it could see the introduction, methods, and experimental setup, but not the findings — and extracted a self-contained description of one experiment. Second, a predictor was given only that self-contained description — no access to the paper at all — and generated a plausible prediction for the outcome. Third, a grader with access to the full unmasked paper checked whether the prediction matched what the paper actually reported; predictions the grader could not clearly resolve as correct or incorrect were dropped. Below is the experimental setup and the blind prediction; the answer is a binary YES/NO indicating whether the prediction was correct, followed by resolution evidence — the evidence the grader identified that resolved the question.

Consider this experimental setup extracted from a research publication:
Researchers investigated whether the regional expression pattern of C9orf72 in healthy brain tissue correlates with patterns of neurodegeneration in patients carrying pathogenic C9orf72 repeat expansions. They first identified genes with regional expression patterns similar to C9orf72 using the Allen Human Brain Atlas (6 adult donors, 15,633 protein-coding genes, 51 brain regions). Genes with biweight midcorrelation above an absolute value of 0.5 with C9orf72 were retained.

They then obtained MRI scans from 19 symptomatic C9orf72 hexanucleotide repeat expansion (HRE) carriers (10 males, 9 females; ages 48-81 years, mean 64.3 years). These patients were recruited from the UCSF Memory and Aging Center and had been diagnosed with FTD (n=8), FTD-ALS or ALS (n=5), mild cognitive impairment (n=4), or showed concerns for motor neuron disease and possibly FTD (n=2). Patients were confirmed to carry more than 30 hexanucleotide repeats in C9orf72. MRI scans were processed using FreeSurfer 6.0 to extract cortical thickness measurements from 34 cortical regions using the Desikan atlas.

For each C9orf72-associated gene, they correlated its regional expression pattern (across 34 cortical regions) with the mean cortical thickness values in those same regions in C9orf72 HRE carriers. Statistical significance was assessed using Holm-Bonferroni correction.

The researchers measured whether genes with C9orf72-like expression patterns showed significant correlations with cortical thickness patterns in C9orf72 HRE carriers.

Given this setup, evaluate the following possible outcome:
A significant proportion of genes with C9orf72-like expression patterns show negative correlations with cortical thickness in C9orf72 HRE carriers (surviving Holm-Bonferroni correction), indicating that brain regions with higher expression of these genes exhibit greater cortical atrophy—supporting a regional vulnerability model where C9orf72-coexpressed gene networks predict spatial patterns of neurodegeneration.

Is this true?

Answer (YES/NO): NO